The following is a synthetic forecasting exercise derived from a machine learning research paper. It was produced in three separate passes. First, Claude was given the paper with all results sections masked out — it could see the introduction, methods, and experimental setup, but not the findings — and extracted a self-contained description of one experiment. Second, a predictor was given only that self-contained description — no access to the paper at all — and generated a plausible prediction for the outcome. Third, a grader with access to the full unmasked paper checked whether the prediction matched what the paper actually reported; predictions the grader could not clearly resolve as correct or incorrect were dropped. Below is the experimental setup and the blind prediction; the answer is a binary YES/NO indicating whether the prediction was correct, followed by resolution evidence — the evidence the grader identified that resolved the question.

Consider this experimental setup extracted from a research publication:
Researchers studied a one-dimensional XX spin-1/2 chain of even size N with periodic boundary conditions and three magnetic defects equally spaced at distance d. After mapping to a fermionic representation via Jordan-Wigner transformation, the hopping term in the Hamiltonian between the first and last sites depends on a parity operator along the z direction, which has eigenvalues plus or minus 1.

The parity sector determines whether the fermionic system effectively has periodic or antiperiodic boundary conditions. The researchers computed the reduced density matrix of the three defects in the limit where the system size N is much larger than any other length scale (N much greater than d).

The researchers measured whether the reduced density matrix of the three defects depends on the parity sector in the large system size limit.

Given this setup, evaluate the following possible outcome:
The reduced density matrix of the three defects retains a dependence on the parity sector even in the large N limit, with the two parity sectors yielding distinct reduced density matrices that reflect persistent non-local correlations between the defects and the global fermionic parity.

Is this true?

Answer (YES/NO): NO